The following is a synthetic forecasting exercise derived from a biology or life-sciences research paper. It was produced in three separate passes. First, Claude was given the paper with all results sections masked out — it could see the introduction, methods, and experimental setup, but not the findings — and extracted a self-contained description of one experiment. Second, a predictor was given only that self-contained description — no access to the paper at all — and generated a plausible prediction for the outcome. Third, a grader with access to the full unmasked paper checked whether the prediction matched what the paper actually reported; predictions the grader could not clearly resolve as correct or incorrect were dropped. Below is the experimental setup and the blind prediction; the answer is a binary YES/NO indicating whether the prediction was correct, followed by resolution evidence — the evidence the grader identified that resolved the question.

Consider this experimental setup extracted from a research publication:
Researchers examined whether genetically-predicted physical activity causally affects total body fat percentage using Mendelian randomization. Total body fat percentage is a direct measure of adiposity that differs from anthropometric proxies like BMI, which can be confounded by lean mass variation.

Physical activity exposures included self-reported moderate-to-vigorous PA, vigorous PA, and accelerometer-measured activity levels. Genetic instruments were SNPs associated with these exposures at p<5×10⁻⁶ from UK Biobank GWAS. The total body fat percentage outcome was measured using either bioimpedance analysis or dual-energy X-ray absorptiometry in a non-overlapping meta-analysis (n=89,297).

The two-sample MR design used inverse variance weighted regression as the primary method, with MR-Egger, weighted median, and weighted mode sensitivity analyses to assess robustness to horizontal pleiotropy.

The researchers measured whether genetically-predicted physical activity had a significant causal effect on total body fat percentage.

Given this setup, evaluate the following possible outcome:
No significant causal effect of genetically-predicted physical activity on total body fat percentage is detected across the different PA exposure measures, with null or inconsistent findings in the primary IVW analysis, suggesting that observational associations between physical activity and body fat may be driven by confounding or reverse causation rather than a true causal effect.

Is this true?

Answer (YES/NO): YES